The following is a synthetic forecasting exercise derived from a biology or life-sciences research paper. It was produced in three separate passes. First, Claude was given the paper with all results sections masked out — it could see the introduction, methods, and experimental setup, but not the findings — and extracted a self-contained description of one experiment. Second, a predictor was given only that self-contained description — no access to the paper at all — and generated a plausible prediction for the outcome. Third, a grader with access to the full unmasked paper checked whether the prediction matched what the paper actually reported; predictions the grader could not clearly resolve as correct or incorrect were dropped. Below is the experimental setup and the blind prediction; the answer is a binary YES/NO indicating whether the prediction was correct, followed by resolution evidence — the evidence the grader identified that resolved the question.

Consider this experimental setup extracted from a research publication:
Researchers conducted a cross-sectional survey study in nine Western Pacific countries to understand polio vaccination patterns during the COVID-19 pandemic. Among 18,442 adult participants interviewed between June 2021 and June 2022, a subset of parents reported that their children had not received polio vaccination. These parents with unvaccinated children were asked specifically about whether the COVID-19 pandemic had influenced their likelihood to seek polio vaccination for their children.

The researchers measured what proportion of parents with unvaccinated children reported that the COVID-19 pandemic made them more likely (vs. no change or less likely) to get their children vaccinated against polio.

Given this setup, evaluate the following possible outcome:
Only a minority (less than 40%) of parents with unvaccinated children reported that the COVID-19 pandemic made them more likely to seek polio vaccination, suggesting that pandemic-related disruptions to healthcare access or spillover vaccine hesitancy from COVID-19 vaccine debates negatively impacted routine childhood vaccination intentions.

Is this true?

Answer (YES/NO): NO